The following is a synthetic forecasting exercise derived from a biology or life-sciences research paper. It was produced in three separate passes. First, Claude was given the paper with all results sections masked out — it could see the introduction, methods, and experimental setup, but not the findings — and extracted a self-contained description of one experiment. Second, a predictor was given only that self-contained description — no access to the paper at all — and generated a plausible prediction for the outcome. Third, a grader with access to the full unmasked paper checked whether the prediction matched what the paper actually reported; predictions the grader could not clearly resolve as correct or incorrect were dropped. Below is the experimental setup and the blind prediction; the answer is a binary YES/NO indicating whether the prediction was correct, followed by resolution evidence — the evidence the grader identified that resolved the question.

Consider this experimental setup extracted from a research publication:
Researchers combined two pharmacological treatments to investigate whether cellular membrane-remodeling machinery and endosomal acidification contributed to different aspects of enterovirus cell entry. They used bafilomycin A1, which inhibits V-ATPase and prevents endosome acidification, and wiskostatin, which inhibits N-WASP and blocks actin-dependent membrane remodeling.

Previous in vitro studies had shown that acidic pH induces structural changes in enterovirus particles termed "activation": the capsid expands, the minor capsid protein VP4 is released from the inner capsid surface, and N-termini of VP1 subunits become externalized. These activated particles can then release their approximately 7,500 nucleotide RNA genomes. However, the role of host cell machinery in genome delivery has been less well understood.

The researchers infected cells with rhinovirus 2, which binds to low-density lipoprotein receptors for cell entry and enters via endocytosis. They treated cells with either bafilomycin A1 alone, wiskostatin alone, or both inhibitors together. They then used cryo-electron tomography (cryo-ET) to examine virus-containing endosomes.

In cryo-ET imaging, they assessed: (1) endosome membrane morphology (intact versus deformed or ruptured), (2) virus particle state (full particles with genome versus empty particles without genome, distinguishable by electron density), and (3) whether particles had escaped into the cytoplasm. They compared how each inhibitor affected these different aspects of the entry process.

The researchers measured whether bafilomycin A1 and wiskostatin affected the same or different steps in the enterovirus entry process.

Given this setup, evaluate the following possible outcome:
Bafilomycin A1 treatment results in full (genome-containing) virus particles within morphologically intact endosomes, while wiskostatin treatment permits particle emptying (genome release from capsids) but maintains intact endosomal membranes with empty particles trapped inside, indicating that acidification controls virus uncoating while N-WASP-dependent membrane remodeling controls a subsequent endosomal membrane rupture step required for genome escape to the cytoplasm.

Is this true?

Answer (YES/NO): NO